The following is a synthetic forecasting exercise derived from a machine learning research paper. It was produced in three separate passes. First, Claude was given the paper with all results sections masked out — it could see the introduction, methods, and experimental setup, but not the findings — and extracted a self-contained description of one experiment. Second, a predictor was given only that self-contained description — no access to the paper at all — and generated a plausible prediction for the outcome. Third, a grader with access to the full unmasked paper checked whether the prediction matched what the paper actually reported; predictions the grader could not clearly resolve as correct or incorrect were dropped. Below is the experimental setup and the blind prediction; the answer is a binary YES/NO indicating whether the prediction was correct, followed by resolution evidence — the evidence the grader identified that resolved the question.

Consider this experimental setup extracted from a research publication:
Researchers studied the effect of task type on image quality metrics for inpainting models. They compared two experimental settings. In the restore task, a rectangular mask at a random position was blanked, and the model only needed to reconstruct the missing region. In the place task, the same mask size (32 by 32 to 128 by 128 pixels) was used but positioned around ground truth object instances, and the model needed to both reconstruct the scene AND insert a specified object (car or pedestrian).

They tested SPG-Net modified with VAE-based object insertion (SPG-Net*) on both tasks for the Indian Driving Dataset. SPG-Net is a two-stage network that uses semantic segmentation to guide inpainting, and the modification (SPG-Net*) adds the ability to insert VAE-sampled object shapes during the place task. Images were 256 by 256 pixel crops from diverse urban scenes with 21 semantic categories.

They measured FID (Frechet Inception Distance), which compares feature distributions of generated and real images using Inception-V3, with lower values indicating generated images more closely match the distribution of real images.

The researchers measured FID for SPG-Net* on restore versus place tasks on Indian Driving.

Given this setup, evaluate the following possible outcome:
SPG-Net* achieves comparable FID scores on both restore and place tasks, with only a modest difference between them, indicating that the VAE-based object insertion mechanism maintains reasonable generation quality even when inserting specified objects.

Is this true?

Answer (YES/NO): YES